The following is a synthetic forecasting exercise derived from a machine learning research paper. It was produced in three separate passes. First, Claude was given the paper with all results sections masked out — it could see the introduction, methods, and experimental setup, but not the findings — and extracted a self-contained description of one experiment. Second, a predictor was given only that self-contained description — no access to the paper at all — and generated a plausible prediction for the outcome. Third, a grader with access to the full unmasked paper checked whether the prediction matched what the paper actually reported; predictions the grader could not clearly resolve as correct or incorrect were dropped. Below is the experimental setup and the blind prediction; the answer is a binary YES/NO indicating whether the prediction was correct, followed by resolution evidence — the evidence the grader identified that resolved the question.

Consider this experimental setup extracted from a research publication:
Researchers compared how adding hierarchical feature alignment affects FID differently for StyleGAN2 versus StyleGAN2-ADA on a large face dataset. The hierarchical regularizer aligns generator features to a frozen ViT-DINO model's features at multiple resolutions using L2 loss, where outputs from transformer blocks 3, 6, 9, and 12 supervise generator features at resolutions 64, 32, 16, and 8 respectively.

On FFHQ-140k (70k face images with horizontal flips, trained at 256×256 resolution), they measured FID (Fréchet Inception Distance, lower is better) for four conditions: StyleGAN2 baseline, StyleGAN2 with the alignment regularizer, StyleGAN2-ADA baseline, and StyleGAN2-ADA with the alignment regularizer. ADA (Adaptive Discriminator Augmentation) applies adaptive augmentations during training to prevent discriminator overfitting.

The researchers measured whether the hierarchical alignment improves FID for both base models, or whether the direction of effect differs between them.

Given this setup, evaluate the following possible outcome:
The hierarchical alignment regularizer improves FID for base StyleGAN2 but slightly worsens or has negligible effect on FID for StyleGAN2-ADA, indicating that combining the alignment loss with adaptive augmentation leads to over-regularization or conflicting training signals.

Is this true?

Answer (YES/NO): NO